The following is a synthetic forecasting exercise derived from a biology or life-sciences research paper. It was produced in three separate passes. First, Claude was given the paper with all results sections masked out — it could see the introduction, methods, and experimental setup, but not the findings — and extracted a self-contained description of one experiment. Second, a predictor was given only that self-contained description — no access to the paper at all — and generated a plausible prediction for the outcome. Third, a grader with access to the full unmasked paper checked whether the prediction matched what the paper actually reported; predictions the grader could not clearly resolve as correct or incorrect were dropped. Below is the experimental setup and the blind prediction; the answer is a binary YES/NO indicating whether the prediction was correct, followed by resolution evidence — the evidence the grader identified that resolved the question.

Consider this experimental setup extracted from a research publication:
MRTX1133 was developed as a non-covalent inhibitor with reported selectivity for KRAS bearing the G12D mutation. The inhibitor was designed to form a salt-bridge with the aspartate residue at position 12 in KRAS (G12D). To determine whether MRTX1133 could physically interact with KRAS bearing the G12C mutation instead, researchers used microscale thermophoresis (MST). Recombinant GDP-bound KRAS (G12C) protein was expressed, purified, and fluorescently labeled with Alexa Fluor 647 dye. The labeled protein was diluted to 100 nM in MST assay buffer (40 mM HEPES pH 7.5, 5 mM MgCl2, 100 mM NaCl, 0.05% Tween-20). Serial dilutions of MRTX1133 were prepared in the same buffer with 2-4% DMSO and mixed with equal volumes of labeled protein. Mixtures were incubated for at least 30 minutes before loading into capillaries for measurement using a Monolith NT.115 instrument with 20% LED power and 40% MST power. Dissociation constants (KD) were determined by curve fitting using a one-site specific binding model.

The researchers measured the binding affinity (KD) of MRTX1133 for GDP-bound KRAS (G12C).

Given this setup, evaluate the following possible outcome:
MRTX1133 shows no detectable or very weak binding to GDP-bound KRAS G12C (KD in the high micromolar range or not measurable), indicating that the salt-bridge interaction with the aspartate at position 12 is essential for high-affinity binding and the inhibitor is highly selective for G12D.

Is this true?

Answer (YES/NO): NO